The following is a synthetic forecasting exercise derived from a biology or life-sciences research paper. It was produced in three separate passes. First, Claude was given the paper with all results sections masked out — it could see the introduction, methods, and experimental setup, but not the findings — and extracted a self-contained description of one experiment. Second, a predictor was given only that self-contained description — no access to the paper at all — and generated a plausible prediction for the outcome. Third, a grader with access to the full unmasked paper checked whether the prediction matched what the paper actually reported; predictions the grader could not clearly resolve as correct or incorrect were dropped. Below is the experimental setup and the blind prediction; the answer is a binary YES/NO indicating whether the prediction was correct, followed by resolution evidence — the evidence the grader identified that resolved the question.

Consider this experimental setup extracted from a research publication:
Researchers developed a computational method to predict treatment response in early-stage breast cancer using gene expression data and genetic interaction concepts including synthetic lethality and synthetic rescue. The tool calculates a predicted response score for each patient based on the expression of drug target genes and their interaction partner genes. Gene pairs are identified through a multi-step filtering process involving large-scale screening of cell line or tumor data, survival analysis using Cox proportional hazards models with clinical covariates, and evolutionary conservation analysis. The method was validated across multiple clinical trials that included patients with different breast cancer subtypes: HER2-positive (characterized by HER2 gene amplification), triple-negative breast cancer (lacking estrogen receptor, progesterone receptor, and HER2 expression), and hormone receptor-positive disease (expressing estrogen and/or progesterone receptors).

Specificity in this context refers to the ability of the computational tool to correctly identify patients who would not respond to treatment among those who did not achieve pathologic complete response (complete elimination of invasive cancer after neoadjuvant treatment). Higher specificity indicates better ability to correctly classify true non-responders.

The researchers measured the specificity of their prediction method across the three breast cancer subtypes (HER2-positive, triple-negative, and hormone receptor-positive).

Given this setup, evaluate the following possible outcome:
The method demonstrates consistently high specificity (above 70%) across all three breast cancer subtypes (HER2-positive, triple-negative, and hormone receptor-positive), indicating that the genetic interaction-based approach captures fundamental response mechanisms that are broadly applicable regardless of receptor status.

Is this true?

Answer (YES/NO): NO